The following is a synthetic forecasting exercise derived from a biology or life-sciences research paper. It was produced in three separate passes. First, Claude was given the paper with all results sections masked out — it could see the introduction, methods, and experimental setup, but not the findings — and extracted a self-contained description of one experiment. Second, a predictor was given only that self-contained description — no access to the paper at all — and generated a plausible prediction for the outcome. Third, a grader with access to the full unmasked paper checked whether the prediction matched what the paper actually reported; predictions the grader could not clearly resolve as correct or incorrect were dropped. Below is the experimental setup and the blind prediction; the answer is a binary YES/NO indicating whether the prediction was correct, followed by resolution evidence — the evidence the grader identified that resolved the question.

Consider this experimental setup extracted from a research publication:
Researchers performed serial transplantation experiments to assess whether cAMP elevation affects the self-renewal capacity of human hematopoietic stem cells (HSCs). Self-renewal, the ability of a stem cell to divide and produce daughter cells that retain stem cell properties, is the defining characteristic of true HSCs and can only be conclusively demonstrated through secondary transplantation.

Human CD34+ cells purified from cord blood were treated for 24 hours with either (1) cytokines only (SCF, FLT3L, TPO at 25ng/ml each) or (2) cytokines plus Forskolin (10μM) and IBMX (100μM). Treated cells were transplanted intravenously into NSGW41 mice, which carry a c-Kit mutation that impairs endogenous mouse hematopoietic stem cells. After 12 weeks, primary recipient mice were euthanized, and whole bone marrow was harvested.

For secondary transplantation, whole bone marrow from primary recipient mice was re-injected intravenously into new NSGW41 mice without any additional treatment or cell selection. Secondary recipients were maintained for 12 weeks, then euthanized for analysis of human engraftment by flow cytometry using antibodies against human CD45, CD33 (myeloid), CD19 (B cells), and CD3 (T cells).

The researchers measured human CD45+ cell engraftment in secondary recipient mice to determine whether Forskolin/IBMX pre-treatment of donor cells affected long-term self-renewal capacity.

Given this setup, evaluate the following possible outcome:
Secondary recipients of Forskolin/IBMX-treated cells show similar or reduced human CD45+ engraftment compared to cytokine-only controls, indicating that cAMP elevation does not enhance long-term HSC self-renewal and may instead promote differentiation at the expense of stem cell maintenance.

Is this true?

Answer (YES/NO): NO